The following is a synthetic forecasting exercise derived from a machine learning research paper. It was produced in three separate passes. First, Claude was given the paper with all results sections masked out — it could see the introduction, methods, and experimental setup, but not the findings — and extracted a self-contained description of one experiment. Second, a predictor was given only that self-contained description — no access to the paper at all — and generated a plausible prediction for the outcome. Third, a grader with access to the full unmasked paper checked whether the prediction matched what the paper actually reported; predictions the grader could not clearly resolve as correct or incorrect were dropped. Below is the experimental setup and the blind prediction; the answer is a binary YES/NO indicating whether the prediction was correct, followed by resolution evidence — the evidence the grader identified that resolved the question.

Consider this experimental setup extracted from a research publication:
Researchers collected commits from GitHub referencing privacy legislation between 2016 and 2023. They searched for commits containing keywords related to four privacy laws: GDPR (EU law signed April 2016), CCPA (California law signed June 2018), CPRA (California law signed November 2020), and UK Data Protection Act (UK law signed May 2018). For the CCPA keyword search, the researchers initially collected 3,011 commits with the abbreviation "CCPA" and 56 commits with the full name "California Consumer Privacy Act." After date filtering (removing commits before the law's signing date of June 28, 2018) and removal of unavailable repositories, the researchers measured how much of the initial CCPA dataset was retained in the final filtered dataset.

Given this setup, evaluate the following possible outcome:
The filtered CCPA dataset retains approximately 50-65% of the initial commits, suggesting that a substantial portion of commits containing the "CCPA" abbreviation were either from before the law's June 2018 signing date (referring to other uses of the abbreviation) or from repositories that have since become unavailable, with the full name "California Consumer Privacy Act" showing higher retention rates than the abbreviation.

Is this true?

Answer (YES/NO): NO